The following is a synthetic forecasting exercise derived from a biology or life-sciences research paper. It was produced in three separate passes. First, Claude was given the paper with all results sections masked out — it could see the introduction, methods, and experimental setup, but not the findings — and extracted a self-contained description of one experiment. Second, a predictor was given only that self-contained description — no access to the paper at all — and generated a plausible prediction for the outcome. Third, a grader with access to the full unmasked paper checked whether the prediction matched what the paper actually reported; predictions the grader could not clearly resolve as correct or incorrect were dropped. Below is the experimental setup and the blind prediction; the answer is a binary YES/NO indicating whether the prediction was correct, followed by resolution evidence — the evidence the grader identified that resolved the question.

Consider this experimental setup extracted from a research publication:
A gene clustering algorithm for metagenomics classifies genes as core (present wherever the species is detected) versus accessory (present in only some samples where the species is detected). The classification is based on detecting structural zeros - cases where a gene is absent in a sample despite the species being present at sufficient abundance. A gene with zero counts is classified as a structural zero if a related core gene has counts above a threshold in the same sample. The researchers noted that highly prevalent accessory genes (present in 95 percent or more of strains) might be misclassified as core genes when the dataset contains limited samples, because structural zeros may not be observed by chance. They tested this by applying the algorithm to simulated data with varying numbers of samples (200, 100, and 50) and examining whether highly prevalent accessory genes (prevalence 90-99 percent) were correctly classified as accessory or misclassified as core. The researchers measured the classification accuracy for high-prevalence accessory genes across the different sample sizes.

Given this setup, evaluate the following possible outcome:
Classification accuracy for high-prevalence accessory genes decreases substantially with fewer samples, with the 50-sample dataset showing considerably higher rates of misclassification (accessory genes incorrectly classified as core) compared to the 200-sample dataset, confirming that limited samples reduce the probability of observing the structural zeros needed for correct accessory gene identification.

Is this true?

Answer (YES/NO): NO